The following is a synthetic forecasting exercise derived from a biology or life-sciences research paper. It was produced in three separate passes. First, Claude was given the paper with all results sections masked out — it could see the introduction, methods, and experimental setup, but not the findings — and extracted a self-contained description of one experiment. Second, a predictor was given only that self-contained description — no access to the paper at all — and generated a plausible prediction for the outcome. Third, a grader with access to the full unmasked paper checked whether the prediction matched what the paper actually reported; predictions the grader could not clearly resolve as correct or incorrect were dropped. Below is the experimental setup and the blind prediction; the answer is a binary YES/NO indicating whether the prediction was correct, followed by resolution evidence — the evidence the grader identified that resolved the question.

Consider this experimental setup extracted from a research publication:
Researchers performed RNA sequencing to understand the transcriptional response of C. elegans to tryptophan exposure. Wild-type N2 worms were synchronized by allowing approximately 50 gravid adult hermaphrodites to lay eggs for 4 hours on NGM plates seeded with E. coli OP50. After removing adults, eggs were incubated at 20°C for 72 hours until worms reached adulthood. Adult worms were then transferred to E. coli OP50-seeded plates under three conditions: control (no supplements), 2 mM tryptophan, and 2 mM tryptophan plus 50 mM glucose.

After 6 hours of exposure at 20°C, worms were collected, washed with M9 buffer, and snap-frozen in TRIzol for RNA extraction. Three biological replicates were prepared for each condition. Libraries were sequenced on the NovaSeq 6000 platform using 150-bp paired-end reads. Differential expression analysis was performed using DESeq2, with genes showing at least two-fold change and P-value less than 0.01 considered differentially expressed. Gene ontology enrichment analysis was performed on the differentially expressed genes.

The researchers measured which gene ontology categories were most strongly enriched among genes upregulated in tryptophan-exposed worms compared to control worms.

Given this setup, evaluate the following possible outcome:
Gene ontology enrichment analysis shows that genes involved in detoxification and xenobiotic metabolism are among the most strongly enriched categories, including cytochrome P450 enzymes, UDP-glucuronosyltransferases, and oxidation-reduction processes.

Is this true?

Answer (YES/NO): YES